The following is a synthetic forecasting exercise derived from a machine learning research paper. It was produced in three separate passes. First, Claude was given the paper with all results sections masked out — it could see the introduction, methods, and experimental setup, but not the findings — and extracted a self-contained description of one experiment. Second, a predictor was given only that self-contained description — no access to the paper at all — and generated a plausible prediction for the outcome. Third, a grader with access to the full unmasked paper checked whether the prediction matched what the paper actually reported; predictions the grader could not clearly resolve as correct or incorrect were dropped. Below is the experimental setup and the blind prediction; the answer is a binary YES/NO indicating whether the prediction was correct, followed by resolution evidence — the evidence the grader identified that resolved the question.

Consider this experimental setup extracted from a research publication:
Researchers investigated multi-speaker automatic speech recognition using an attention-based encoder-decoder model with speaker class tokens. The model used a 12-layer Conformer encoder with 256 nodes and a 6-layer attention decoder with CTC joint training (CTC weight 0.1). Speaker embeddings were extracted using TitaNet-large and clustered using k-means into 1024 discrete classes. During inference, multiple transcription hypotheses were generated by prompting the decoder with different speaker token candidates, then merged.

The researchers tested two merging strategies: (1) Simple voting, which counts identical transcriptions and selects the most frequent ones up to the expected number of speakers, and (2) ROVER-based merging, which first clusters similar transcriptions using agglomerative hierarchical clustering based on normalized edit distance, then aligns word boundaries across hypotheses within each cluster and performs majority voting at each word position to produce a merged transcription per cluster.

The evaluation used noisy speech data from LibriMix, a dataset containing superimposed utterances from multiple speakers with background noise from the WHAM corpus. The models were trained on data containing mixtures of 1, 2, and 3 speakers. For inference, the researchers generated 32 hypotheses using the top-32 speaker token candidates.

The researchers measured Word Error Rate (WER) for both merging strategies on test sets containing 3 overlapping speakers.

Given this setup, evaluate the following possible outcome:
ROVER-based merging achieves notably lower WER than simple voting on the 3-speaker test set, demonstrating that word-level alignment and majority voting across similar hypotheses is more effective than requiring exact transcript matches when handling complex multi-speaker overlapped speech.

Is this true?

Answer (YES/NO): YES